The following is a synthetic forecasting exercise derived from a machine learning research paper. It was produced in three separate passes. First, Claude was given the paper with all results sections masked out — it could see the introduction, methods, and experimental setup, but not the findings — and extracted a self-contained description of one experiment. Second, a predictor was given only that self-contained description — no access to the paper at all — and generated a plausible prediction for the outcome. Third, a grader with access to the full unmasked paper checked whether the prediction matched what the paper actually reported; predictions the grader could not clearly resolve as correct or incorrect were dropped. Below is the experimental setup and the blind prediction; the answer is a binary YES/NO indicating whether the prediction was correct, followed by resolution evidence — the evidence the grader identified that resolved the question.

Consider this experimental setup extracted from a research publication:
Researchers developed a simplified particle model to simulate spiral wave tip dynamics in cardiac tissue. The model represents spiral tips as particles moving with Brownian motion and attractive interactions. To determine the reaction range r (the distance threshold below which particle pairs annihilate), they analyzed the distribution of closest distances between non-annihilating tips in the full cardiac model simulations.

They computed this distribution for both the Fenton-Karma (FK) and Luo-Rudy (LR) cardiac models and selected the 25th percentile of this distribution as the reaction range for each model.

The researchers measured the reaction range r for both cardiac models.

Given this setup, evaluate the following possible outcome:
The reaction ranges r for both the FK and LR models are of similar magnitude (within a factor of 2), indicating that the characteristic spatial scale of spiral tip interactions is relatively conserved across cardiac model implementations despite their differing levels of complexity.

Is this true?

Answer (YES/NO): YES